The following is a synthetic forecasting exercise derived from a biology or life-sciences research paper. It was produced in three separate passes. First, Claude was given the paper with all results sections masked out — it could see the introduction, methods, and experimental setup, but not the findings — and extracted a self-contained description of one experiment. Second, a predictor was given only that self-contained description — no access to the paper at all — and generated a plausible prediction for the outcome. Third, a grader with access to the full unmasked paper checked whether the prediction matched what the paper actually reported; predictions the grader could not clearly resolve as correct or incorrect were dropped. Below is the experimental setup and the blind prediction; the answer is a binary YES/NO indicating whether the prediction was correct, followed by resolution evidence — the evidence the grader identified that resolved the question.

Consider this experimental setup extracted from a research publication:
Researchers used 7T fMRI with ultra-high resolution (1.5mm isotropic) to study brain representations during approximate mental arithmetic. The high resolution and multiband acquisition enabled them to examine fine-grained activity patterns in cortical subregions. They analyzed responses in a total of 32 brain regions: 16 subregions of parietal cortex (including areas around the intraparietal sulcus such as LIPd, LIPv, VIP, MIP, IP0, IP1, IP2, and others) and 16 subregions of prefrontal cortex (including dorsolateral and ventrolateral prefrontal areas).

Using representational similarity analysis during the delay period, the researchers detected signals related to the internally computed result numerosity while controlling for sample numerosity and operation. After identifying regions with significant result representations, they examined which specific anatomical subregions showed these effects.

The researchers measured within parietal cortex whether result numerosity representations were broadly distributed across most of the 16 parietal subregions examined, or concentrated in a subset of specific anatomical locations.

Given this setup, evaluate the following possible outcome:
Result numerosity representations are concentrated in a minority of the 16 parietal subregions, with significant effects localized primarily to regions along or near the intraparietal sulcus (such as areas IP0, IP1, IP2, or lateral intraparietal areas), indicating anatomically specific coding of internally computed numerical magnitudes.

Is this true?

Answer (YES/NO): NO